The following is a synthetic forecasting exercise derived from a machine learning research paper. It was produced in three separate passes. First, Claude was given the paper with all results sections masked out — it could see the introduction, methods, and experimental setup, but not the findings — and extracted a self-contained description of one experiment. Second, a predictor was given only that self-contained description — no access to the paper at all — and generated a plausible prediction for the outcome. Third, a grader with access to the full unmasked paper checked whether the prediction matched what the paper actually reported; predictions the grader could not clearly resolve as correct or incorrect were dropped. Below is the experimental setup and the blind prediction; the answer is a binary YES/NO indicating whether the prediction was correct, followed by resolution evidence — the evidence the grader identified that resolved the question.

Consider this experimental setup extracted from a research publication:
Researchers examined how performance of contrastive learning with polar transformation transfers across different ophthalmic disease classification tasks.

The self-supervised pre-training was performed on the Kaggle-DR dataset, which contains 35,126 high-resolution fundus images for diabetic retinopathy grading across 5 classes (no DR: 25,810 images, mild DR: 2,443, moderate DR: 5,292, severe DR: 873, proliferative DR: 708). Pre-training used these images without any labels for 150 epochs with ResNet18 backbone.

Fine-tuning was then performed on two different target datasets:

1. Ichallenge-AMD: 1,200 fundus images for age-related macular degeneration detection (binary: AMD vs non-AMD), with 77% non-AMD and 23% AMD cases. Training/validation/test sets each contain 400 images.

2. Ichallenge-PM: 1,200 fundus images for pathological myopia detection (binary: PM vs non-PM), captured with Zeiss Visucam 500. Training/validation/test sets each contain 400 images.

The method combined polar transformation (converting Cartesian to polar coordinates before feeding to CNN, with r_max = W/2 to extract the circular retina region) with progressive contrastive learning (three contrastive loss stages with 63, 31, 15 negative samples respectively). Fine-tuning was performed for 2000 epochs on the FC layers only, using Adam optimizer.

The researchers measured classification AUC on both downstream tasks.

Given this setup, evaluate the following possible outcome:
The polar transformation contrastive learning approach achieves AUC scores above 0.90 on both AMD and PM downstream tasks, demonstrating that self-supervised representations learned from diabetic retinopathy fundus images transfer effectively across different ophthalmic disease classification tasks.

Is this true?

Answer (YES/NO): NO